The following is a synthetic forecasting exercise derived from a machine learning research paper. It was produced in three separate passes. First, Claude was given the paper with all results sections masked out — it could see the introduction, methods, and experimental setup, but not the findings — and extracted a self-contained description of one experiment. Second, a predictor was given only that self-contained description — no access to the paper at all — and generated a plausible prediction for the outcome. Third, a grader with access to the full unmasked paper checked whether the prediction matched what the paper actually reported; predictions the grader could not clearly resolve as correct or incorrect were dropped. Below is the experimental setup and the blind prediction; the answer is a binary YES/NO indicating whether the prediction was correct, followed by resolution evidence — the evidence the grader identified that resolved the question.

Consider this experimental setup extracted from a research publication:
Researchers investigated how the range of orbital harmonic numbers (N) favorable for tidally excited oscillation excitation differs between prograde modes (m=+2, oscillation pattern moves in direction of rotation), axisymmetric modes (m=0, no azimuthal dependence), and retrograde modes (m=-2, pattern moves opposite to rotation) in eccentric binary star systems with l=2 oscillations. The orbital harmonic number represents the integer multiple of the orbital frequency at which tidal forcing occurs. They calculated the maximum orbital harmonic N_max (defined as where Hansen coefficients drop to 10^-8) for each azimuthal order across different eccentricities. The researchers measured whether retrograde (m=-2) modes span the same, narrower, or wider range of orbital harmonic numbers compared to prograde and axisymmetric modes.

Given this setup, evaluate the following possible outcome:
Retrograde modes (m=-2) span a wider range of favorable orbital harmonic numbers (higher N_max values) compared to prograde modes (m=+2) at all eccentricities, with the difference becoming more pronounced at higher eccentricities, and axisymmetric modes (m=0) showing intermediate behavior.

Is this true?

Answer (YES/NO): NO